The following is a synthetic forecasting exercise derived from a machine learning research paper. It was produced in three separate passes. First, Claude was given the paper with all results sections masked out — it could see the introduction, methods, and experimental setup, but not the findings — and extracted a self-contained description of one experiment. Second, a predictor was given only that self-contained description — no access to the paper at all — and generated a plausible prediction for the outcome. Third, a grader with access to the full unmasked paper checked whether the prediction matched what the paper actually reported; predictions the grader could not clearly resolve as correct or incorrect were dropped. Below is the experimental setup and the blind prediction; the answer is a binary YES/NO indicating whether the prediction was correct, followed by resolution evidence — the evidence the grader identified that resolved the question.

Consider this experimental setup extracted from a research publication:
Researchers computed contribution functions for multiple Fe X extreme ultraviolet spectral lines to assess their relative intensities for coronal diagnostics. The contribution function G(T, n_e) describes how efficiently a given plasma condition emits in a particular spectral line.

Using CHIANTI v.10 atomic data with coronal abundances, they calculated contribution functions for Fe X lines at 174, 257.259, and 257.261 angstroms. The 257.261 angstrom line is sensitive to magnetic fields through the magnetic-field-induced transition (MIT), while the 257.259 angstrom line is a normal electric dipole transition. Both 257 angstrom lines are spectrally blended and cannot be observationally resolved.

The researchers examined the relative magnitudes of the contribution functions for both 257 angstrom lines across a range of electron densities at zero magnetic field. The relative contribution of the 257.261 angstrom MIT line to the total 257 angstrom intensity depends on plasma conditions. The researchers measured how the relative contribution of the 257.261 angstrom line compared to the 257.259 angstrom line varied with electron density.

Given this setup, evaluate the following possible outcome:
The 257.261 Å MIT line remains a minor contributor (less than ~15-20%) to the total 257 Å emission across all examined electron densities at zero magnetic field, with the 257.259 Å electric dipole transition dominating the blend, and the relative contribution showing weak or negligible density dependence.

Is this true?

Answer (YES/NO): NO